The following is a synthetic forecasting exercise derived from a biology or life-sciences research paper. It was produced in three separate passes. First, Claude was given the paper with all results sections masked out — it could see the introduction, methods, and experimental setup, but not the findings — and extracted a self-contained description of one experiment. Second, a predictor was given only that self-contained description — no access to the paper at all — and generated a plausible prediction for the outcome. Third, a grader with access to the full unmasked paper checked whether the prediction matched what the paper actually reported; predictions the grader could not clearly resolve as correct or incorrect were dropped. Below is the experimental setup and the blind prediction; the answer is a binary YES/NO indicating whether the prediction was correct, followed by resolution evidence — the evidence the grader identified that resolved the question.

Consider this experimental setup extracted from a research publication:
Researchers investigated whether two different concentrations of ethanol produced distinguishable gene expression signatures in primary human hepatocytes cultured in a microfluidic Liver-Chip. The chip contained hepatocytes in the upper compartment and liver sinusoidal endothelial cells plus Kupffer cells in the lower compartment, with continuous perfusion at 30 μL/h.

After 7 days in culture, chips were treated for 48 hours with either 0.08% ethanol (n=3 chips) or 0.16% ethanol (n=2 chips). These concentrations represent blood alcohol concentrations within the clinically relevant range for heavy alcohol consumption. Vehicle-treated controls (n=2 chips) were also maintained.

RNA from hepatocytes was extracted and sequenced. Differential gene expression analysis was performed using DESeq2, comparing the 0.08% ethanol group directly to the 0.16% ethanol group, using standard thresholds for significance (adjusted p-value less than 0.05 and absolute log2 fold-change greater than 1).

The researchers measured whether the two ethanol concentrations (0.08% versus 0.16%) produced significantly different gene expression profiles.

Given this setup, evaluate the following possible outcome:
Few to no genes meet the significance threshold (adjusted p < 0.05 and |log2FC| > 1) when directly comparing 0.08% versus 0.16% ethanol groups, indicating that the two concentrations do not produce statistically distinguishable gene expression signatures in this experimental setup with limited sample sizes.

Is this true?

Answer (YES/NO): YES